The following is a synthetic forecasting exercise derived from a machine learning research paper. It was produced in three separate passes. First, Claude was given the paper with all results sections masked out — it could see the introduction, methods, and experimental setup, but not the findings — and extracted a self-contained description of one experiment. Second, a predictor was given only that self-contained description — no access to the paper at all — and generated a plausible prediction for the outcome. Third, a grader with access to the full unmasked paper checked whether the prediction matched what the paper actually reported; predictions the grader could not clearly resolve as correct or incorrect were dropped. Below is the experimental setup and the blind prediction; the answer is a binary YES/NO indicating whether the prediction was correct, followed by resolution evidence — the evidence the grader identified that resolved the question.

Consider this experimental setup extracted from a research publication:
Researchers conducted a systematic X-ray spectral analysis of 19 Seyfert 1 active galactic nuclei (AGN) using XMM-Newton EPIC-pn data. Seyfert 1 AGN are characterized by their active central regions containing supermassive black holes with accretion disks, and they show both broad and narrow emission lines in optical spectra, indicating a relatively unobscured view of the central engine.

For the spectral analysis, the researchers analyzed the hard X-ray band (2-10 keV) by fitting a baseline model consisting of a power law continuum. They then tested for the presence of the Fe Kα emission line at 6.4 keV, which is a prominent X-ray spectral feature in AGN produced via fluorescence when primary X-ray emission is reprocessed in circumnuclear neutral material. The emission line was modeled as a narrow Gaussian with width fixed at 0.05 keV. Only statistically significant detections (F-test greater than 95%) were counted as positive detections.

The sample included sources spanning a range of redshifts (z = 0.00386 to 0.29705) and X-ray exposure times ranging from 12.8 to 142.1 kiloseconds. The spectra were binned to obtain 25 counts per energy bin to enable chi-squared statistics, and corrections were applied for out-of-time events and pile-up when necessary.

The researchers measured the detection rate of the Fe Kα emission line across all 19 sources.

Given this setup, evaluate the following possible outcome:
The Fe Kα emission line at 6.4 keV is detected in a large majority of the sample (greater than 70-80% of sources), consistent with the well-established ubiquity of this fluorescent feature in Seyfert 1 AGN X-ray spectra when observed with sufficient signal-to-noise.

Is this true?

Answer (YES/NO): NO